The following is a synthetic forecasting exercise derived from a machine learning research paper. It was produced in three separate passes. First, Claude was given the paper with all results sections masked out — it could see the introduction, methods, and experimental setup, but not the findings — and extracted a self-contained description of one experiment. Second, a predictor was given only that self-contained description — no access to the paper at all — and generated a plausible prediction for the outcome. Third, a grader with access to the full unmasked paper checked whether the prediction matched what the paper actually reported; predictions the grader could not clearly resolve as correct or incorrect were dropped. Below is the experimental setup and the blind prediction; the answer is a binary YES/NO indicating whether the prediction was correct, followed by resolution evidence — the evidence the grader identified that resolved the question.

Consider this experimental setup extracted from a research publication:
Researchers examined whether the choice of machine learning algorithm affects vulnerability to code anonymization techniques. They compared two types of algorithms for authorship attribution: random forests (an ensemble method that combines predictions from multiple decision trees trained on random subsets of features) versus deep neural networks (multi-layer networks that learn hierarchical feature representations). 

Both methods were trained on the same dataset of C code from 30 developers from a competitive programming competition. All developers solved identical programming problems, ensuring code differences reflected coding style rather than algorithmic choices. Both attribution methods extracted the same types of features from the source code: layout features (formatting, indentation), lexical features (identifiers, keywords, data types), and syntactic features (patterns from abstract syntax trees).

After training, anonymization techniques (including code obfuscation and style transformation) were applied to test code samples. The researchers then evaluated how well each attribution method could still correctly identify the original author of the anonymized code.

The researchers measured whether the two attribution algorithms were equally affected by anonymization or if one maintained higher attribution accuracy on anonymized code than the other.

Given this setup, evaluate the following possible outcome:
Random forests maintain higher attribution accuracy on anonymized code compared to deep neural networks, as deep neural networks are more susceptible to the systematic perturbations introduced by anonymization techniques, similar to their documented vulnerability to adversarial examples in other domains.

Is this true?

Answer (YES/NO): YES